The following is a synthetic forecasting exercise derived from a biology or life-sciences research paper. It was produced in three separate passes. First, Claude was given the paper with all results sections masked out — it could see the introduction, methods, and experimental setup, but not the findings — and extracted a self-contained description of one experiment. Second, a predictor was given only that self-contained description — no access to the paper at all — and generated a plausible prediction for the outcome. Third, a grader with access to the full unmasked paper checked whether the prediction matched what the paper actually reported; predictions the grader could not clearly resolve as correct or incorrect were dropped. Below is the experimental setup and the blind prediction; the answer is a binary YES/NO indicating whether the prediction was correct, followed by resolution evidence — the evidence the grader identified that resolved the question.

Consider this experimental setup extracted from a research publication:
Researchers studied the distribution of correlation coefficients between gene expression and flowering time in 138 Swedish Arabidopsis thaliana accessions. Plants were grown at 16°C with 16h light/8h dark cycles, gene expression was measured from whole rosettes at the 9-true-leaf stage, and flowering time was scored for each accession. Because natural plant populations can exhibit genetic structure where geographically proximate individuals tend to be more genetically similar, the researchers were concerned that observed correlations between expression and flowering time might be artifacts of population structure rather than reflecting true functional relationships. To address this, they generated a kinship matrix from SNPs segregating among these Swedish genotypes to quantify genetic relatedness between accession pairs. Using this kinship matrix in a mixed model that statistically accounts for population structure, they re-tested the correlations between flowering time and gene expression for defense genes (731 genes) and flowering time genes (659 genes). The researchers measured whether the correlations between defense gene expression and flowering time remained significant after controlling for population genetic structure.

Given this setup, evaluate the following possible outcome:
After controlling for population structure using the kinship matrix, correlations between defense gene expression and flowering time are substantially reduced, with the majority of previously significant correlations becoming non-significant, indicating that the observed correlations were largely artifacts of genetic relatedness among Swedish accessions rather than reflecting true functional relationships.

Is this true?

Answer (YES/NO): NO